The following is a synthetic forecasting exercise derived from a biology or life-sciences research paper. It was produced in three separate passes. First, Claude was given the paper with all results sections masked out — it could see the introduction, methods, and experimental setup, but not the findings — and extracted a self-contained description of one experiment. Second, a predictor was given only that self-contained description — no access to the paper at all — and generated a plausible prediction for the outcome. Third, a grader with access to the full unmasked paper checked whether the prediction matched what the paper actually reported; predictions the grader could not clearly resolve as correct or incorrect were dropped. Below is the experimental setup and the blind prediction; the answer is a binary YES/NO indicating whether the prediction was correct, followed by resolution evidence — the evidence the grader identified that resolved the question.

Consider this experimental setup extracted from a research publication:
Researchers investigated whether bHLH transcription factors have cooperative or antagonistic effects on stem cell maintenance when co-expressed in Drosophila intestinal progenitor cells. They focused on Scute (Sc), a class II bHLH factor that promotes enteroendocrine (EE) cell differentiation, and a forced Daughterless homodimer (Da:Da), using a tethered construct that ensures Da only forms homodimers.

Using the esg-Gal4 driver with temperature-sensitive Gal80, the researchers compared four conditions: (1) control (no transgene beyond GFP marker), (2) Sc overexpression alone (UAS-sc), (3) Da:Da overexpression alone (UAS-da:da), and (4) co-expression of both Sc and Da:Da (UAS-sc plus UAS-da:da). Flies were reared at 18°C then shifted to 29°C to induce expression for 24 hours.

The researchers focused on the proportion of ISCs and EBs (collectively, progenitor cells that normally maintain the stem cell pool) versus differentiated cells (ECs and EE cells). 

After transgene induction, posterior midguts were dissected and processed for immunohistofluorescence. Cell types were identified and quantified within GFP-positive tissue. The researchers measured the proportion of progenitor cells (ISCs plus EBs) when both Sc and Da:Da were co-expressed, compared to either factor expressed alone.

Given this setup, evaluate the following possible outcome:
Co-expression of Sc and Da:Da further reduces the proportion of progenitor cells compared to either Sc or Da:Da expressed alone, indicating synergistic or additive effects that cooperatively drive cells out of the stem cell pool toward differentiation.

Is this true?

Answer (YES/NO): NO